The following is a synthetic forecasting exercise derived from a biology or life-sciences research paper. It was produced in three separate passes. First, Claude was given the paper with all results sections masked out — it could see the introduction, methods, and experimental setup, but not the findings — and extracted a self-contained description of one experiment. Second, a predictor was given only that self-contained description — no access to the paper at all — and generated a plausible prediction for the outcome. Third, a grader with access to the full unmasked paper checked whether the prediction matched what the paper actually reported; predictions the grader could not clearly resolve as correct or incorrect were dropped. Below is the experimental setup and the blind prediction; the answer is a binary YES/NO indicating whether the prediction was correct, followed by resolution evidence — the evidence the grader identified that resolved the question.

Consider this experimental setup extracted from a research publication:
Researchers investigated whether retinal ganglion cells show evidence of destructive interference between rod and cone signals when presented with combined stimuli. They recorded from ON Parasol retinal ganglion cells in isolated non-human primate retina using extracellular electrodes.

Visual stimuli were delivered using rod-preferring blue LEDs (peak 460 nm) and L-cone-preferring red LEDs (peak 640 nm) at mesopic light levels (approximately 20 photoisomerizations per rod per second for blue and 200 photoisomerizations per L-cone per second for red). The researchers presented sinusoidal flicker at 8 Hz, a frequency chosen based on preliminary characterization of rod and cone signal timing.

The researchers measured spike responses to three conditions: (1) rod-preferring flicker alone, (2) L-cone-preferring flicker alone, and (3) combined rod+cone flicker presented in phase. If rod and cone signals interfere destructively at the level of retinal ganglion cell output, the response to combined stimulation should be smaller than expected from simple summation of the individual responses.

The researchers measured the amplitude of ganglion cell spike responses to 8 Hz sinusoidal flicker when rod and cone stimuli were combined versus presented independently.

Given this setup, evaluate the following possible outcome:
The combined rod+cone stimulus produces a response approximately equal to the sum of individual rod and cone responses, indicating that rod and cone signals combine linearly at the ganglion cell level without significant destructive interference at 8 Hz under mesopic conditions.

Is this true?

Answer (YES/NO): NO